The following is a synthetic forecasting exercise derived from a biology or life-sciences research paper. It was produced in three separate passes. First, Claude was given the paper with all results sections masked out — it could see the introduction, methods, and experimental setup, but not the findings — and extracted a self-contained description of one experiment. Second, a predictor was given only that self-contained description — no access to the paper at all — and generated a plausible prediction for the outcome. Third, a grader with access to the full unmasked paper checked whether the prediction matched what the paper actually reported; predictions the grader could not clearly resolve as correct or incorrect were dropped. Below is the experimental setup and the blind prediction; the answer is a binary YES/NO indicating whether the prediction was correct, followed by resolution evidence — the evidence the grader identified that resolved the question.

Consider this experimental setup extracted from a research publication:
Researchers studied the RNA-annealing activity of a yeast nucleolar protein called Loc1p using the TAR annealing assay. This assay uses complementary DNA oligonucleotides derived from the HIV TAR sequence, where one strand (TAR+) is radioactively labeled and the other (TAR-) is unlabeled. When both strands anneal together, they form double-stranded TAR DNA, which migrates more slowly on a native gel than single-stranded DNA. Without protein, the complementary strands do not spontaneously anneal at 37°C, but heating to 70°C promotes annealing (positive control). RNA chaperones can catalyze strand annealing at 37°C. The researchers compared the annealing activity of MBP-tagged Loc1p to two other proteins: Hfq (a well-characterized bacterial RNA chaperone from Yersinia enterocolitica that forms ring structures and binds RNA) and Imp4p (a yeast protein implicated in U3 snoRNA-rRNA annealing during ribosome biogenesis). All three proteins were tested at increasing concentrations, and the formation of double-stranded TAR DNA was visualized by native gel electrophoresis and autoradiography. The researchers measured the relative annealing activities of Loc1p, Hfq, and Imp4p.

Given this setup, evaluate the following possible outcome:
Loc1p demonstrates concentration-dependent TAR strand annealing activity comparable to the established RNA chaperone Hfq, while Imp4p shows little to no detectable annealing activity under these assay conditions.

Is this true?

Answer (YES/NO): NO